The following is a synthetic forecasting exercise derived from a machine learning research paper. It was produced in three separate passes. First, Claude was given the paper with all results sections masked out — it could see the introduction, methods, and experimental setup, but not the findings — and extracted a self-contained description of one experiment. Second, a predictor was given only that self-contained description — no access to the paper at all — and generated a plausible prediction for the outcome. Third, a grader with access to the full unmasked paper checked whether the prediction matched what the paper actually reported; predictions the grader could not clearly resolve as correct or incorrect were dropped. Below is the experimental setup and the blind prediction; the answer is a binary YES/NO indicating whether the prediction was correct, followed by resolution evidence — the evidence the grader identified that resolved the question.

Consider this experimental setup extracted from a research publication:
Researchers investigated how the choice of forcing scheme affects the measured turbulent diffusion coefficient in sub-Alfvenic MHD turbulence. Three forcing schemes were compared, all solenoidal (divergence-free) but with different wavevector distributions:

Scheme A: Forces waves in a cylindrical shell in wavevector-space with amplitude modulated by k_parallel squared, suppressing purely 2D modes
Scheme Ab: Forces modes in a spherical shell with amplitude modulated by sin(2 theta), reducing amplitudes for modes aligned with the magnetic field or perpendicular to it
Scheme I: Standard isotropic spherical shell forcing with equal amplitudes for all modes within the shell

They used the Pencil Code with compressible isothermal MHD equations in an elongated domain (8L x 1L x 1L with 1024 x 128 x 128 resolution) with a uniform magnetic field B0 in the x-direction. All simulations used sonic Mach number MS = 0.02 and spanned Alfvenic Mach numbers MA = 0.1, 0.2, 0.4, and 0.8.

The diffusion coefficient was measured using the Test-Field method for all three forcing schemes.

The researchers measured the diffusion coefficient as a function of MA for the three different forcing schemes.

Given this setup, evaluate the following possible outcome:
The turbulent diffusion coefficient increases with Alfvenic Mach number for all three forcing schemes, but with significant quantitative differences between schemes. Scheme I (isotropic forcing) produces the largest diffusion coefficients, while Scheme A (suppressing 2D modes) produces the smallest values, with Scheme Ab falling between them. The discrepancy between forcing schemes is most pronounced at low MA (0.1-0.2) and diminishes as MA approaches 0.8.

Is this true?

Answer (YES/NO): NO